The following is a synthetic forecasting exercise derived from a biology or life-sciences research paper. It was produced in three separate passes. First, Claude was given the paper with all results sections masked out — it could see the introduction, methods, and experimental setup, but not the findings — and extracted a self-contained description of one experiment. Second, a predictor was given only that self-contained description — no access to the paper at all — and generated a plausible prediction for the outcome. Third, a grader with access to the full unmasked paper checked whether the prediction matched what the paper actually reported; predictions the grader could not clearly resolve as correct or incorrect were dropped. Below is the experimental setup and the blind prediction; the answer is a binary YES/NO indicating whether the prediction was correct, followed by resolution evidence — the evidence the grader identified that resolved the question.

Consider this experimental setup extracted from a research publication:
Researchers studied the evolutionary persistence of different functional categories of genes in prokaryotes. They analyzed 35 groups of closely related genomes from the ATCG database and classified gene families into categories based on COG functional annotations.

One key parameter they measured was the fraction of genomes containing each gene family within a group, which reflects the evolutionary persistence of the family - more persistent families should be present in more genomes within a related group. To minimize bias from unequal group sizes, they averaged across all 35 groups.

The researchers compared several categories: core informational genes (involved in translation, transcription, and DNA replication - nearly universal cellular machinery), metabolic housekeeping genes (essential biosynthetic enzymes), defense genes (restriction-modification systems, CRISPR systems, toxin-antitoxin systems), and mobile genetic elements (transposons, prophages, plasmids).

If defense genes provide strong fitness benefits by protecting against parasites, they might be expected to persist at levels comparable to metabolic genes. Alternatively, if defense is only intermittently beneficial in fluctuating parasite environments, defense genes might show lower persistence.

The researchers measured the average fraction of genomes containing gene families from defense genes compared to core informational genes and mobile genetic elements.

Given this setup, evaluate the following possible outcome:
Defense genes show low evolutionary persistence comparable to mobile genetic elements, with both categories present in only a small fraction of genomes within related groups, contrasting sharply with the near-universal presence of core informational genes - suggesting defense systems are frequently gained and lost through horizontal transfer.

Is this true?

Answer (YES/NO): YES